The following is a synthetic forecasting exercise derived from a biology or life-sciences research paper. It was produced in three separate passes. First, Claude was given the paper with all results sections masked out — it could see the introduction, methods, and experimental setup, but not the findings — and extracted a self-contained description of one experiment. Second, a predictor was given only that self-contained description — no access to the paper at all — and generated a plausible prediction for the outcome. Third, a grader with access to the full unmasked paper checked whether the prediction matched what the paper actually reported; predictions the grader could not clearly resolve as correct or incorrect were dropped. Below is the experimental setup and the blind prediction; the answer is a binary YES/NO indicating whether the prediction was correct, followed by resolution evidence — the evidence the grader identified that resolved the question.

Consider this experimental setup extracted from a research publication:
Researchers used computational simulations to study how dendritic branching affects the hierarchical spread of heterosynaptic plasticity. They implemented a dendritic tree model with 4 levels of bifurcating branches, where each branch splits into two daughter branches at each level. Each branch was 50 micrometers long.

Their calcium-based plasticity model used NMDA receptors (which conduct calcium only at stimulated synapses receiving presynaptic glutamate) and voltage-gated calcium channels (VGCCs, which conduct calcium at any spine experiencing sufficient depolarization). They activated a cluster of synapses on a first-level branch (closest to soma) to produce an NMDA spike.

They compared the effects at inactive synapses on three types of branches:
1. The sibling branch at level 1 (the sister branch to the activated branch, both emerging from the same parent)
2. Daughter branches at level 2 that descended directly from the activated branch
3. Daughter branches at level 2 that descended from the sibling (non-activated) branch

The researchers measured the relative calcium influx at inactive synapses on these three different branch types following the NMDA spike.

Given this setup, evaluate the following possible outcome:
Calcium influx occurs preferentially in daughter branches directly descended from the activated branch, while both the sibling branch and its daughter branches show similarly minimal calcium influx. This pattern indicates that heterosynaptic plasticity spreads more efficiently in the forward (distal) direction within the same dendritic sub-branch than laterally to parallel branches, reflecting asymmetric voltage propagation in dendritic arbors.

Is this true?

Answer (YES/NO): NO